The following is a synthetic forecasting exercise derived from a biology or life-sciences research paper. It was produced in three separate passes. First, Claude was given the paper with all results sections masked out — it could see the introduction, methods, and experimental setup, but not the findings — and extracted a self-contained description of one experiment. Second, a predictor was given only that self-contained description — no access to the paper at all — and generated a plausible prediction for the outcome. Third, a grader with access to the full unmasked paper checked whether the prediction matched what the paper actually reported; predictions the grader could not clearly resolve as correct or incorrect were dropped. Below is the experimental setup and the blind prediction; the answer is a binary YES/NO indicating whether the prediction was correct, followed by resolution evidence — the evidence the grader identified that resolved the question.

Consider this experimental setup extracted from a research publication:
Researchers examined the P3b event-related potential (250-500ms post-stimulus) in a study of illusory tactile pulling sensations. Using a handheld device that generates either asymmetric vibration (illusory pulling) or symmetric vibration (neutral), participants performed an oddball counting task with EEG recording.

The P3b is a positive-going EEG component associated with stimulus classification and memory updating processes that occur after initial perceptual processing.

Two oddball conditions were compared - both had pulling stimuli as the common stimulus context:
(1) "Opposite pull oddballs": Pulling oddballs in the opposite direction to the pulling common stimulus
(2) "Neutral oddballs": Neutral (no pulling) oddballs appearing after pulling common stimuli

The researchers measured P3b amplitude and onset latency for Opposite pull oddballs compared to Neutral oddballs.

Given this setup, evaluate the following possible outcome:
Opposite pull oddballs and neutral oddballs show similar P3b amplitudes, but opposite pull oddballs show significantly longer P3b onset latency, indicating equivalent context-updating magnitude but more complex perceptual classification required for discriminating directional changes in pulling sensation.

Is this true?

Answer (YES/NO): NO